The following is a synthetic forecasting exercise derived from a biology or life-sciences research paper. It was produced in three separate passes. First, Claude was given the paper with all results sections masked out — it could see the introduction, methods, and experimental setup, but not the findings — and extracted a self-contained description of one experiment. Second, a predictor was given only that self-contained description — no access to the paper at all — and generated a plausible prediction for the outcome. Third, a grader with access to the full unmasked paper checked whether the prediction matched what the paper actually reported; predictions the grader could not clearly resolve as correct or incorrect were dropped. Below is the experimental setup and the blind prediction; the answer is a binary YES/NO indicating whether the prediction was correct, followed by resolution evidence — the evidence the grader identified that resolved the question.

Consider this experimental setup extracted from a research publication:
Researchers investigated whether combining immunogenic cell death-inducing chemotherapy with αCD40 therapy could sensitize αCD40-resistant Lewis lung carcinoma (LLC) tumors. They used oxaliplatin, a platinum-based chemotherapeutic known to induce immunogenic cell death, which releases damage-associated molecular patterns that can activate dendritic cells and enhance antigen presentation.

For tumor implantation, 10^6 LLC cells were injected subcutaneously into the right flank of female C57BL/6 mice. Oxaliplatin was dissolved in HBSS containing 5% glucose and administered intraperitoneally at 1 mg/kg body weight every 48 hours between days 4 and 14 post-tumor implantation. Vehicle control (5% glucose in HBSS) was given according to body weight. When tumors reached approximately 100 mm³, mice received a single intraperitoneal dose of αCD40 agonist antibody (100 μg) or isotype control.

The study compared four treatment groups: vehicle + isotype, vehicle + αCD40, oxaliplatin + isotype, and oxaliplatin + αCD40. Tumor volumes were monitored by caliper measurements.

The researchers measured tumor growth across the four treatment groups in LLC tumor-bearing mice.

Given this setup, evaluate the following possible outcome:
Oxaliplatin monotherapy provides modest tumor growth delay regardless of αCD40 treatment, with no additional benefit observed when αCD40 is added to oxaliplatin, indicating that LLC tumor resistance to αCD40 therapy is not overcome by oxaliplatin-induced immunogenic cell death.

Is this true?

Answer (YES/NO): NO